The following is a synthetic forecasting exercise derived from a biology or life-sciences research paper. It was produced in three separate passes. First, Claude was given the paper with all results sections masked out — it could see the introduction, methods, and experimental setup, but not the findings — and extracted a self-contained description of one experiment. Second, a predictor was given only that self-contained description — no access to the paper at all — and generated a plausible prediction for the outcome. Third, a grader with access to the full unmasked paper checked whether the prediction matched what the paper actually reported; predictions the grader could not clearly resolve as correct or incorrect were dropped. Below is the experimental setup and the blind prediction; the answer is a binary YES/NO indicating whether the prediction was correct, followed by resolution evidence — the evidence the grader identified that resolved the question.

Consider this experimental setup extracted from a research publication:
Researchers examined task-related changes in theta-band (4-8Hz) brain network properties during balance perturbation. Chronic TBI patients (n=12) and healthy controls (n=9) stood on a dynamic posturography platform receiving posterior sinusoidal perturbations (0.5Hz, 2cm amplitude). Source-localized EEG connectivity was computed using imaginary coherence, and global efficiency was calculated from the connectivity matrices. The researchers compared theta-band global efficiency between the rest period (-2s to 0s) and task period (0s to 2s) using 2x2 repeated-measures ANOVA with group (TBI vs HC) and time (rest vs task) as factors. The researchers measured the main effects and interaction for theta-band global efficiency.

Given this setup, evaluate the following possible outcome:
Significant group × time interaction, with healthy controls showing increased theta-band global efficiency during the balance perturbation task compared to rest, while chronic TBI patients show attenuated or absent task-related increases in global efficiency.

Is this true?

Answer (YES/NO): NO